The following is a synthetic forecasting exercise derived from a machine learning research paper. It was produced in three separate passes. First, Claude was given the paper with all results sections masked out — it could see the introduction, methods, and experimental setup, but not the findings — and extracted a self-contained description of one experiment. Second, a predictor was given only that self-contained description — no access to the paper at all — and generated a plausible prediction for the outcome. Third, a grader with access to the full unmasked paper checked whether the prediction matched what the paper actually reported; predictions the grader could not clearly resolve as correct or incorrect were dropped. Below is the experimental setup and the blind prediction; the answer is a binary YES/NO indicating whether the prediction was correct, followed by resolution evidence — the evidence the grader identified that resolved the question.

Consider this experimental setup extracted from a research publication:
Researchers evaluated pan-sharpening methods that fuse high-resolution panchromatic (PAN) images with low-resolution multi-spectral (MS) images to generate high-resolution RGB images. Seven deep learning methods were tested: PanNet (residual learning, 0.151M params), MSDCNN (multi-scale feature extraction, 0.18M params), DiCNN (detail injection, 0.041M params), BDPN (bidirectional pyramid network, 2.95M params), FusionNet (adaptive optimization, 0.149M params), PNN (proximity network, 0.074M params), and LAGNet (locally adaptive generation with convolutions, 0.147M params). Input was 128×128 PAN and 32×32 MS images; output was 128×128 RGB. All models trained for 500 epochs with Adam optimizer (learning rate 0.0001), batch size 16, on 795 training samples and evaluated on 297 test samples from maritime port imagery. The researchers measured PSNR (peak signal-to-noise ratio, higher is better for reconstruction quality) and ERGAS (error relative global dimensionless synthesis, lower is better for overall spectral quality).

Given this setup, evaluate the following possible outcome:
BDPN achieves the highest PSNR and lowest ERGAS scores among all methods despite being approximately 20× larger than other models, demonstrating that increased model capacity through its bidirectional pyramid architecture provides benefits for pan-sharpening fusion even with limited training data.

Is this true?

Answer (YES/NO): NO